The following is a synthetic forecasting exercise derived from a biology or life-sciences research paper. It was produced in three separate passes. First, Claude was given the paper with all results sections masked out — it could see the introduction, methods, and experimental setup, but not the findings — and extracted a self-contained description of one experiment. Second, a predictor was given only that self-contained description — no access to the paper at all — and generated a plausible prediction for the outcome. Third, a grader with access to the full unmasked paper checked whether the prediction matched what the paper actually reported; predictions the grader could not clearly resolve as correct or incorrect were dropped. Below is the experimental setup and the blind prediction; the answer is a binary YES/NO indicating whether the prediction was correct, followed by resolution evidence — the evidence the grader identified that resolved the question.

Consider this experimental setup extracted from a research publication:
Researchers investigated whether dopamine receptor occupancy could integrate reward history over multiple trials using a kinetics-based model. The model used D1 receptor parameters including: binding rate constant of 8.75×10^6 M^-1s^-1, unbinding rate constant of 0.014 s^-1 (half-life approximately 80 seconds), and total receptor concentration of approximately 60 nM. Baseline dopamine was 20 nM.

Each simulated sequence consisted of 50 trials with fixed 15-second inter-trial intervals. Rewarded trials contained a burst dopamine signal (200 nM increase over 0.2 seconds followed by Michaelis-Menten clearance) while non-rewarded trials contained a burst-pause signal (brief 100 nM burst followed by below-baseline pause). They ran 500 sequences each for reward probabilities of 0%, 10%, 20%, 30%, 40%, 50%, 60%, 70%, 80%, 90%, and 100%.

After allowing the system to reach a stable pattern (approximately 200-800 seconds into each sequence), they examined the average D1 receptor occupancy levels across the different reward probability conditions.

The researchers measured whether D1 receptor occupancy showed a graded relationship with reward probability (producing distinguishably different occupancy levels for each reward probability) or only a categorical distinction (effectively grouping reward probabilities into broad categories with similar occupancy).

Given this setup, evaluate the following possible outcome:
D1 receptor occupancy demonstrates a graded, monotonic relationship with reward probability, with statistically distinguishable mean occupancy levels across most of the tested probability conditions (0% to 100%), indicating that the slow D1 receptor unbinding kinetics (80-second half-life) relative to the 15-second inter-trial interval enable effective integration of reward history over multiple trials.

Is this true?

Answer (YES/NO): YES